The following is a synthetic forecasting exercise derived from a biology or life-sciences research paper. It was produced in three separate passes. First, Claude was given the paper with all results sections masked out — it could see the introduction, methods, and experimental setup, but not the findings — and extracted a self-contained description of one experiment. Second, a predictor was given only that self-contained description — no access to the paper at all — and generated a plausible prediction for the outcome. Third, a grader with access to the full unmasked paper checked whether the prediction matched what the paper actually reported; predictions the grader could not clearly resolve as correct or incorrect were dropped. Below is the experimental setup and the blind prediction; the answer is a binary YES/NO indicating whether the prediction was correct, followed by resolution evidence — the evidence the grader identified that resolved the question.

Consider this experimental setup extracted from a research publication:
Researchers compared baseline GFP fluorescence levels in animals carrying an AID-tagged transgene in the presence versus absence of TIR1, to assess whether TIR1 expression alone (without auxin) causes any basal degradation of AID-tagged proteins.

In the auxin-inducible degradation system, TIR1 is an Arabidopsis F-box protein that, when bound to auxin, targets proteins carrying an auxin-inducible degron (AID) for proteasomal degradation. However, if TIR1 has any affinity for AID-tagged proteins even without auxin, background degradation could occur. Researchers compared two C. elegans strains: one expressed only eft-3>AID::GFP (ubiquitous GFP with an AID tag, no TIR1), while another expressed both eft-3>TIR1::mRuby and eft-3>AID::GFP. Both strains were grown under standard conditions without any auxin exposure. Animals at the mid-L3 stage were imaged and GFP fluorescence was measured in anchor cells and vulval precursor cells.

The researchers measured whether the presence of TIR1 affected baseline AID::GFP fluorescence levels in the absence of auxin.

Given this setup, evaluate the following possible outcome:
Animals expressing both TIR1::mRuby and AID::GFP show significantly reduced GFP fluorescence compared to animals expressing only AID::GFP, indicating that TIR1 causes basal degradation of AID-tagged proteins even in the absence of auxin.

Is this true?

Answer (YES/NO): YES